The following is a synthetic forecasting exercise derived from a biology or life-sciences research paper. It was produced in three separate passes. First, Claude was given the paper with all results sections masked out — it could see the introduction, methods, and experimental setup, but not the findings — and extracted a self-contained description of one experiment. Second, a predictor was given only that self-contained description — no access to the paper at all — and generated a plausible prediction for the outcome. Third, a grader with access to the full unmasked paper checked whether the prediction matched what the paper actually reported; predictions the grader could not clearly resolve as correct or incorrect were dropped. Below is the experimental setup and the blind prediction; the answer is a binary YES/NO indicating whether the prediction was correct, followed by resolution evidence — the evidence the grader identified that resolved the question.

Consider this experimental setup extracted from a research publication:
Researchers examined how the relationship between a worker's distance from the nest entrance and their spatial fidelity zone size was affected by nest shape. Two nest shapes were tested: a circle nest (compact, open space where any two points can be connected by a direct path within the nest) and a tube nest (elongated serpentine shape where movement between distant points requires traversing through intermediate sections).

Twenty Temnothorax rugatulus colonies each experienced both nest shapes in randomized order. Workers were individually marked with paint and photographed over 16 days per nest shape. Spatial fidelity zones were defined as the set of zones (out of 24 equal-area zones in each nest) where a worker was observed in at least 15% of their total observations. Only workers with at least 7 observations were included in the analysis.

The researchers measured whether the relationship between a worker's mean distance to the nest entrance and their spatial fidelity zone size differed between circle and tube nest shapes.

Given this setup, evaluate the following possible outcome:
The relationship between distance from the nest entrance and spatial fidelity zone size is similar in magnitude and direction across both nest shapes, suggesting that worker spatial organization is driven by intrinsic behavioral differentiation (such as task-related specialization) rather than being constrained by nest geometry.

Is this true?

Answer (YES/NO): NO